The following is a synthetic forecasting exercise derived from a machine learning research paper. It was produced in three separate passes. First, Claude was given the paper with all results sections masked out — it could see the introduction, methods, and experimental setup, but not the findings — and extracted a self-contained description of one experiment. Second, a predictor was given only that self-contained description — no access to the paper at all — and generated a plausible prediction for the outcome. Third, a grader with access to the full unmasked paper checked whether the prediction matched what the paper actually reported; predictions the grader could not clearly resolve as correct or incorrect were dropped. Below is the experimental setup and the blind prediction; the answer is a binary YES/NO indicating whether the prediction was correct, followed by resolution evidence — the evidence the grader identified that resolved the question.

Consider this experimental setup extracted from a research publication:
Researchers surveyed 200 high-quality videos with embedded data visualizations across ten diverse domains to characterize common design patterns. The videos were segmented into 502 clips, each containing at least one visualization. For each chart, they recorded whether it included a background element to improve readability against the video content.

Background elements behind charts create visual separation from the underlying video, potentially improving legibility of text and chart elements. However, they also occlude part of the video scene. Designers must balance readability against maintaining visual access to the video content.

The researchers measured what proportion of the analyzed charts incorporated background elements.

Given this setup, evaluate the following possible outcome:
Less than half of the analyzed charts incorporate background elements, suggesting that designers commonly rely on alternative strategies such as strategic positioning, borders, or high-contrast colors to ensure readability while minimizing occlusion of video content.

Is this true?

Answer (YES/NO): NO